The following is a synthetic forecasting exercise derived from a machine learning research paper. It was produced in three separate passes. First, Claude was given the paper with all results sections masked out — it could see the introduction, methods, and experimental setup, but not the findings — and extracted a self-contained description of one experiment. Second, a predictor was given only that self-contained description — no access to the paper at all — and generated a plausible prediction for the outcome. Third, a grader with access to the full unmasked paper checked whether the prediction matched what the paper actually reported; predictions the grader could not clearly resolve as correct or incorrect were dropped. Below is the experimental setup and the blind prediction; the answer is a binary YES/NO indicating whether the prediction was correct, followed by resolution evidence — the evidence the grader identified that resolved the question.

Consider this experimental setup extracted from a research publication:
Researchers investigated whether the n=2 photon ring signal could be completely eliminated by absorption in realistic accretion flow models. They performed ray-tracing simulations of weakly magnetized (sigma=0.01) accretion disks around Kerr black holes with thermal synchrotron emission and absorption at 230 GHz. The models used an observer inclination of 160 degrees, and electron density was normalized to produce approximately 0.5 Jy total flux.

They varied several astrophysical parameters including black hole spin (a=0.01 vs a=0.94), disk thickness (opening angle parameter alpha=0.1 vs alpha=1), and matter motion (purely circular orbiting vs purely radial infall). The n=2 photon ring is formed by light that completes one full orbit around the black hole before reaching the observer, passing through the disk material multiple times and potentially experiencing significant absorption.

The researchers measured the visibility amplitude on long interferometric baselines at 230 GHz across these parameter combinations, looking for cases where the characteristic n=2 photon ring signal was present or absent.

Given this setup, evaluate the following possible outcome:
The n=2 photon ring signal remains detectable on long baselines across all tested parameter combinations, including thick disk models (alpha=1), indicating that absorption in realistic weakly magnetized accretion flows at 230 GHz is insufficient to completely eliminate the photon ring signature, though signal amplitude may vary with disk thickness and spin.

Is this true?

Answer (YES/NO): NO